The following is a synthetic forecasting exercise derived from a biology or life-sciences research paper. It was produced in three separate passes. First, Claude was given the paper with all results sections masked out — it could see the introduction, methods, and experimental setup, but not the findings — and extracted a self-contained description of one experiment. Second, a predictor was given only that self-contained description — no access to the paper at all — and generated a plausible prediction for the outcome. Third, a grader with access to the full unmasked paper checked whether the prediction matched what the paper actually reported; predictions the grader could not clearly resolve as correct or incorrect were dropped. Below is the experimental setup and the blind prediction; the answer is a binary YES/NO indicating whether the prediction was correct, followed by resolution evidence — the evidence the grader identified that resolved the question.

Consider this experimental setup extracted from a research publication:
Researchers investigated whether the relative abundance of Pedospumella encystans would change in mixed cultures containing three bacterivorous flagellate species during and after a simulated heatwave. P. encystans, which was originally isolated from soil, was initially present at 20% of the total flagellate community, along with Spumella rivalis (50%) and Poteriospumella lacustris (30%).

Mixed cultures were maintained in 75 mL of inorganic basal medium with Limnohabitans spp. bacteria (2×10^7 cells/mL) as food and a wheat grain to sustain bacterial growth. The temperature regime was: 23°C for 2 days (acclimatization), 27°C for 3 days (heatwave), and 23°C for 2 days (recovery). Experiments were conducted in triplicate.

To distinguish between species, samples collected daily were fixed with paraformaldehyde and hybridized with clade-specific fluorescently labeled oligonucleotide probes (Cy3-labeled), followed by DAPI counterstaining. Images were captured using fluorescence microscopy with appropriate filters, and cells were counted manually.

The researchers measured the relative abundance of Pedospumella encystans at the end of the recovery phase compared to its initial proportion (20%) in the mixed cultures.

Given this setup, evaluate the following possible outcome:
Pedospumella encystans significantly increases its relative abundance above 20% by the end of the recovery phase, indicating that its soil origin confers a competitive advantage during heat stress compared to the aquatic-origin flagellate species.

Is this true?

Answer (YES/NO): NO